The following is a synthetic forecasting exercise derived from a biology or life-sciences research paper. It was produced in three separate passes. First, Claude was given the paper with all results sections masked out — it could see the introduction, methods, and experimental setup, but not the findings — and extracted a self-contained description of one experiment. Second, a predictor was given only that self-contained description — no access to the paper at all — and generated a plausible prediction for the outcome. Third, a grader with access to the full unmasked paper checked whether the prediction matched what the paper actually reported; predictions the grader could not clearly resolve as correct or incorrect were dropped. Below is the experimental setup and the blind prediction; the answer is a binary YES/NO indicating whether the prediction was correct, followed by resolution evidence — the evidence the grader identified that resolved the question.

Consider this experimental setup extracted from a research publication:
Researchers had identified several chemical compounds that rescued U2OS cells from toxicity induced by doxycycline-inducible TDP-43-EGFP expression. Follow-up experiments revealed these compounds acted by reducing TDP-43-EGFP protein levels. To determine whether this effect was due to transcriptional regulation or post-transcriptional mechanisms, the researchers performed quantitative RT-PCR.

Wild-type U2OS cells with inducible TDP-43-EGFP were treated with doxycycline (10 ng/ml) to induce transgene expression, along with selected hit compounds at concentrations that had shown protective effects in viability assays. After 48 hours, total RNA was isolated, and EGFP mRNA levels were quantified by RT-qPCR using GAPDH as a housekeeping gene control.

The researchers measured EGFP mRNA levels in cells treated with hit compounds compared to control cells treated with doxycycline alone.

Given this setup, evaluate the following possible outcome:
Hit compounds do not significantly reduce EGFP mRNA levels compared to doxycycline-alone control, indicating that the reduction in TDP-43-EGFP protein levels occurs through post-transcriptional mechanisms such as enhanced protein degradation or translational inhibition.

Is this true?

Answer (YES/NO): NO